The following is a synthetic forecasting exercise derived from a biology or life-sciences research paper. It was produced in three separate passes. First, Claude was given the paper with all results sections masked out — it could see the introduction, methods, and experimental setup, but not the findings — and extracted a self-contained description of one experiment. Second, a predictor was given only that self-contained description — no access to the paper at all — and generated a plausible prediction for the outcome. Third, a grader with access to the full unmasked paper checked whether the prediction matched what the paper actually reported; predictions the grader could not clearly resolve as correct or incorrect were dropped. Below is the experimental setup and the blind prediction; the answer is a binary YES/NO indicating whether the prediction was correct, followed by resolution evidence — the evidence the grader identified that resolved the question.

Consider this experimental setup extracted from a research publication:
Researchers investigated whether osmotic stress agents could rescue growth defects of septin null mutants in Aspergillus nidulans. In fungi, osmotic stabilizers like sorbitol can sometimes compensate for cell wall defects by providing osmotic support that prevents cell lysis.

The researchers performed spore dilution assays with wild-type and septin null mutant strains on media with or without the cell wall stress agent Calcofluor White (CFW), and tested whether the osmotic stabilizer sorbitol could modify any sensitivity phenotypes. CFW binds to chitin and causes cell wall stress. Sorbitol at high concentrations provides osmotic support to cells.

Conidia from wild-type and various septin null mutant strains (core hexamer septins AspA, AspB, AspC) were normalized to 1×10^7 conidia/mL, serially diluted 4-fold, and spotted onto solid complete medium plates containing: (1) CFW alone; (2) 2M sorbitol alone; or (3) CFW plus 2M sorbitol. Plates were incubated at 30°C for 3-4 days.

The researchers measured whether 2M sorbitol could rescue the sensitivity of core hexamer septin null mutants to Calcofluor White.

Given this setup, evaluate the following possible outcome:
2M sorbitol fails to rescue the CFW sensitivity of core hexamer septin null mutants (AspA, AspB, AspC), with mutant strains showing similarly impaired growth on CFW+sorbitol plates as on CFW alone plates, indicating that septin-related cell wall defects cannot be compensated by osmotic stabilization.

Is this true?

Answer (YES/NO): NO